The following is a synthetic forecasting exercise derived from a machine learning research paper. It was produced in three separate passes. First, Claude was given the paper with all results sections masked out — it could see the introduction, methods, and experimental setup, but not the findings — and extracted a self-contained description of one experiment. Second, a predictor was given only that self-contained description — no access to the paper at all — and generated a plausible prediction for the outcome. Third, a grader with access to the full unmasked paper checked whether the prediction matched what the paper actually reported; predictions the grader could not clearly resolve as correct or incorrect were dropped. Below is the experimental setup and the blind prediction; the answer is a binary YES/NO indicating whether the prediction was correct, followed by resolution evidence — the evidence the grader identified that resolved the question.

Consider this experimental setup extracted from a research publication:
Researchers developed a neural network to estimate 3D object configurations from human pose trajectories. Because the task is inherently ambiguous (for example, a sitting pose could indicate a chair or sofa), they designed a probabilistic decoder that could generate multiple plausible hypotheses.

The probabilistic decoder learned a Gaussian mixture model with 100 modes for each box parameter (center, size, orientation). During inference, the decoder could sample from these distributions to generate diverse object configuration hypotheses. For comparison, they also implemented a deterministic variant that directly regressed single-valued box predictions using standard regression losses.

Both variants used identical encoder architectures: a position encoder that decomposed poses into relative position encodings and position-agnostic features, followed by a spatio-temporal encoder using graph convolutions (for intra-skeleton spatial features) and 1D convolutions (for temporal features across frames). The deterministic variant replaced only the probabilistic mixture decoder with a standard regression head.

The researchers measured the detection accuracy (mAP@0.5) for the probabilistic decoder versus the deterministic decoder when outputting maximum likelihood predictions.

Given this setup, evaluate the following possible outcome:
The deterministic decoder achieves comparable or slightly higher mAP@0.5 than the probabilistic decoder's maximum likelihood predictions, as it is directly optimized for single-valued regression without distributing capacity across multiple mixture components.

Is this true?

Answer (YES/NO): NO